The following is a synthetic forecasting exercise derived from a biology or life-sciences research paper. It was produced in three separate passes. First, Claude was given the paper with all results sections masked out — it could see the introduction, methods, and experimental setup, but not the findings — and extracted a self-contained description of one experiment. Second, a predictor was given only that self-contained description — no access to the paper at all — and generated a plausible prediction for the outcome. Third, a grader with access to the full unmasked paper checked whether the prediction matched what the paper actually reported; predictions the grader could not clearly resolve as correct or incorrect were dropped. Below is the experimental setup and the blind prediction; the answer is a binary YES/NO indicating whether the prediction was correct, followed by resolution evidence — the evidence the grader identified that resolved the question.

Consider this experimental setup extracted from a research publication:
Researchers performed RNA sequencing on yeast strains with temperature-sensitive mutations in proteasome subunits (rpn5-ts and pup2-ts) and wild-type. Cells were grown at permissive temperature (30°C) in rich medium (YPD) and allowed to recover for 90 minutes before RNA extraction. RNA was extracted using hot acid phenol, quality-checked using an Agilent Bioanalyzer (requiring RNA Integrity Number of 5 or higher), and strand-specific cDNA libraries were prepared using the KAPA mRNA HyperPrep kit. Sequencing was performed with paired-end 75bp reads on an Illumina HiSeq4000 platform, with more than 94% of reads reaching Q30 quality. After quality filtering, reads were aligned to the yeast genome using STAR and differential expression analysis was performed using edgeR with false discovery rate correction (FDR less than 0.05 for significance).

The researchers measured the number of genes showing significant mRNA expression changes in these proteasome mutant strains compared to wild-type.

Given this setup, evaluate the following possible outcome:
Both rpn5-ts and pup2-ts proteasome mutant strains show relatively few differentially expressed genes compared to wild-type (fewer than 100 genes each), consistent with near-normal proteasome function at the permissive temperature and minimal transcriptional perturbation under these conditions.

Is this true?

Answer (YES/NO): NO